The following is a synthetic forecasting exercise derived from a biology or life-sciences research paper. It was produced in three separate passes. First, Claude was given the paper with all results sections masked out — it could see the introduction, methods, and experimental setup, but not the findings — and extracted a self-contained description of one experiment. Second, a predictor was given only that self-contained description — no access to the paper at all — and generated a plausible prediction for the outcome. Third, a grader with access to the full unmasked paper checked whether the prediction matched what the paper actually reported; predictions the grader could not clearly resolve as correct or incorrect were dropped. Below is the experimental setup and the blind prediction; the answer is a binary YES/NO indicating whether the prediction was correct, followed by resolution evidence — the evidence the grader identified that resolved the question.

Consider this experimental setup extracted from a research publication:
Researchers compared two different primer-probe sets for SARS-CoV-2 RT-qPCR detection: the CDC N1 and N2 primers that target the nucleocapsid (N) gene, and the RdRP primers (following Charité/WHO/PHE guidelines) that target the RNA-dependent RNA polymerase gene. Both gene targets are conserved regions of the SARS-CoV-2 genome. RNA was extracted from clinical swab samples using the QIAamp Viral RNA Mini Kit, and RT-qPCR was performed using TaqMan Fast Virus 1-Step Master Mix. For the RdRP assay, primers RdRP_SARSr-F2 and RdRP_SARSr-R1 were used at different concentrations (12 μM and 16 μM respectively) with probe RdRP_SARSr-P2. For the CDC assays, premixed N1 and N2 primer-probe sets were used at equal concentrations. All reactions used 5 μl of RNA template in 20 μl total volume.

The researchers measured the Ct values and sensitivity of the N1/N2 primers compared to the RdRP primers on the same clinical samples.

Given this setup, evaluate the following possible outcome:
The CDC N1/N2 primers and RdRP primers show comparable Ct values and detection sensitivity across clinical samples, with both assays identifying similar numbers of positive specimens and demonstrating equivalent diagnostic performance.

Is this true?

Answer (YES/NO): NO